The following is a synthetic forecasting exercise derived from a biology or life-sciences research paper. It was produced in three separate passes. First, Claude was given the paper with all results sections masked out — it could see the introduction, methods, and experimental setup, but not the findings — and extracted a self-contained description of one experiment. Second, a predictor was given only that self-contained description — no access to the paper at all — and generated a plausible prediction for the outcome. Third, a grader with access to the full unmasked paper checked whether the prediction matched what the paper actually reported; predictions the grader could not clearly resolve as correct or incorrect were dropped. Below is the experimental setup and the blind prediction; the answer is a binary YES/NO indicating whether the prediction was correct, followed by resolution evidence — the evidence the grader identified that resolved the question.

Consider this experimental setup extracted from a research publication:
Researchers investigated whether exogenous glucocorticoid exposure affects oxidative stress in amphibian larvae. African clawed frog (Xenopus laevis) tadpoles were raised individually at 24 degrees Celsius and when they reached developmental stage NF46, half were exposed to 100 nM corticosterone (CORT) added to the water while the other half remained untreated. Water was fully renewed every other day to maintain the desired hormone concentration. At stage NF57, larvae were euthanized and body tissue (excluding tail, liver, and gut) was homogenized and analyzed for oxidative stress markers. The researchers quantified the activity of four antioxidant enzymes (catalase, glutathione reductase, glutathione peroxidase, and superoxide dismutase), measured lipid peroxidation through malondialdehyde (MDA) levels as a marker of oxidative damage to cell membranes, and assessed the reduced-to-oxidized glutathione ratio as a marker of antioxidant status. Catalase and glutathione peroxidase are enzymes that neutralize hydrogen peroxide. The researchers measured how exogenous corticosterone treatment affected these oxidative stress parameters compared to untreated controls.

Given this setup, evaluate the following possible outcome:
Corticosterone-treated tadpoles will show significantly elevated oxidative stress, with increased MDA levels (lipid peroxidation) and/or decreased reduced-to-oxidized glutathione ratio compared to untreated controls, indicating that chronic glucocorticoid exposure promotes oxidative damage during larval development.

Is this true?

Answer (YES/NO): YES